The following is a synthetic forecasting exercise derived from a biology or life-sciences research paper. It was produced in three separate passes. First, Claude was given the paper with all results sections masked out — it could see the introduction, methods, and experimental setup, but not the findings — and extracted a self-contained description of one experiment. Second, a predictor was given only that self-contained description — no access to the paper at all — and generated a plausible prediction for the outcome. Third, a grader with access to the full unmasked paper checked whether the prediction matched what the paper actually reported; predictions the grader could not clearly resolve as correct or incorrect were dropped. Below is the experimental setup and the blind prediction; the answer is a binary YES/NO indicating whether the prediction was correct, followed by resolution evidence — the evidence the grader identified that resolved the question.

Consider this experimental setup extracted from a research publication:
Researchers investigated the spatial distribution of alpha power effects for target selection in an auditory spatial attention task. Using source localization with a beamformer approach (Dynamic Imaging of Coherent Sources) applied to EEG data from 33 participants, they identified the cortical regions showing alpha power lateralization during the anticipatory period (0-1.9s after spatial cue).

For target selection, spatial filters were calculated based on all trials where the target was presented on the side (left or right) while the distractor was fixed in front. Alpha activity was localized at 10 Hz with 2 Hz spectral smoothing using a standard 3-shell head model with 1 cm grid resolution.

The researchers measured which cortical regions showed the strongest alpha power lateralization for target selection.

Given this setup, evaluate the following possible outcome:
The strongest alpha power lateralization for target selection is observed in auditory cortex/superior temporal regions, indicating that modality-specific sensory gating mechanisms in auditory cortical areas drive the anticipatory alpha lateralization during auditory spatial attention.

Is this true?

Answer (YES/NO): NO